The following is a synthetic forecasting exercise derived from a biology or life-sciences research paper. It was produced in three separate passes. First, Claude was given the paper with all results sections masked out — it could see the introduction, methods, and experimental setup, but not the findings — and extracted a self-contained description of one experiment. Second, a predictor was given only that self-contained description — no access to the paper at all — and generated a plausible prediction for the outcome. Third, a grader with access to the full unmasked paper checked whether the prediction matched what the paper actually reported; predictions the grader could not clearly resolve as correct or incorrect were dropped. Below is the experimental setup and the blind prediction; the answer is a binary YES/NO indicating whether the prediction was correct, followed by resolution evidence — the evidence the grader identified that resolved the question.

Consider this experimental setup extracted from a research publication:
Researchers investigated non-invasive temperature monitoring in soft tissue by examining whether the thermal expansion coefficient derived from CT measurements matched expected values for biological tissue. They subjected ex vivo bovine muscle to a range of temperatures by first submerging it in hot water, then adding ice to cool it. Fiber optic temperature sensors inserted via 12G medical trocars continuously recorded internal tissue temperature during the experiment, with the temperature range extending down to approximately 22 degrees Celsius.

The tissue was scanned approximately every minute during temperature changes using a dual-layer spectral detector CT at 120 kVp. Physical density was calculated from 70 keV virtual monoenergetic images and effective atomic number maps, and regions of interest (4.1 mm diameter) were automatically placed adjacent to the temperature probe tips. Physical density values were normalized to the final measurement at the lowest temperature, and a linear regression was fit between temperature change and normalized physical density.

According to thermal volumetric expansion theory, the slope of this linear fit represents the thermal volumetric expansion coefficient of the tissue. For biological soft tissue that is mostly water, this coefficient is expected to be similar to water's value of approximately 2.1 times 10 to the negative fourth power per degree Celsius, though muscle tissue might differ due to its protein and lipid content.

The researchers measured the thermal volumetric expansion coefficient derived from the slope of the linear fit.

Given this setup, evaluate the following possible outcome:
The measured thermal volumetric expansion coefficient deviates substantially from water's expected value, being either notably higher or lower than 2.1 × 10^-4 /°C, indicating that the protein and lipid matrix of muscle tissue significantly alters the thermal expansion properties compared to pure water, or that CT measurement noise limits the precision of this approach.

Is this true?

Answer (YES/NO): NO